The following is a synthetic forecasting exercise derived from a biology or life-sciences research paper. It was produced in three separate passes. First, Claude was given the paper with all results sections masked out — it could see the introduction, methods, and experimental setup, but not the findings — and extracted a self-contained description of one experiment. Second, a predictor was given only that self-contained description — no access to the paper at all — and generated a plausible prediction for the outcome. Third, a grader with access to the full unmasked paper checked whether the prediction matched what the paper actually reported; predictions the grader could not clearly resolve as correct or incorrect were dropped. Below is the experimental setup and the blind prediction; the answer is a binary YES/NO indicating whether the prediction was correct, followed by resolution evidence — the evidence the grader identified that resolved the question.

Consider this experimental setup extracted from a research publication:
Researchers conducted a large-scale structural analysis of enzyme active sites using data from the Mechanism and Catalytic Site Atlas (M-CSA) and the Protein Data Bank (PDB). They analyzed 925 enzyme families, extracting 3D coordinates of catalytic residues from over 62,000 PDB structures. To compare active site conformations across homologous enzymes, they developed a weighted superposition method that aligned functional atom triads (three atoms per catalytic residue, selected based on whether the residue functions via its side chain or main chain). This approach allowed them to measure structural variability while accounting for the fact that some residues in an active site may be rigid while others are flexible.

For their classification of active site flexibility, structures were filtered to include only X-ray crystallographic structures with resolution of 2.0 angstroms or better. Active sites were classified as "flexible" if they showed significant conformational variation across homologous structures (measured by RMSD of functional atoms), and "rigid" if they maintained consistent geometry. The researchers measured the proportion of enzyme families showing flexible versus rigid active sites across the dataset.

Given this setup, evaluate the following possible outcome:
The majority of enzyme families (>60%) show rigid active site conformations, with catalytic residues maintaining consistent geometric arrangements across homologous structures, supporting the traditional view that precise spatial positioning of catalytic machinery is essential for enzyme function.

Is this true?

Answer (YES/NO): NO